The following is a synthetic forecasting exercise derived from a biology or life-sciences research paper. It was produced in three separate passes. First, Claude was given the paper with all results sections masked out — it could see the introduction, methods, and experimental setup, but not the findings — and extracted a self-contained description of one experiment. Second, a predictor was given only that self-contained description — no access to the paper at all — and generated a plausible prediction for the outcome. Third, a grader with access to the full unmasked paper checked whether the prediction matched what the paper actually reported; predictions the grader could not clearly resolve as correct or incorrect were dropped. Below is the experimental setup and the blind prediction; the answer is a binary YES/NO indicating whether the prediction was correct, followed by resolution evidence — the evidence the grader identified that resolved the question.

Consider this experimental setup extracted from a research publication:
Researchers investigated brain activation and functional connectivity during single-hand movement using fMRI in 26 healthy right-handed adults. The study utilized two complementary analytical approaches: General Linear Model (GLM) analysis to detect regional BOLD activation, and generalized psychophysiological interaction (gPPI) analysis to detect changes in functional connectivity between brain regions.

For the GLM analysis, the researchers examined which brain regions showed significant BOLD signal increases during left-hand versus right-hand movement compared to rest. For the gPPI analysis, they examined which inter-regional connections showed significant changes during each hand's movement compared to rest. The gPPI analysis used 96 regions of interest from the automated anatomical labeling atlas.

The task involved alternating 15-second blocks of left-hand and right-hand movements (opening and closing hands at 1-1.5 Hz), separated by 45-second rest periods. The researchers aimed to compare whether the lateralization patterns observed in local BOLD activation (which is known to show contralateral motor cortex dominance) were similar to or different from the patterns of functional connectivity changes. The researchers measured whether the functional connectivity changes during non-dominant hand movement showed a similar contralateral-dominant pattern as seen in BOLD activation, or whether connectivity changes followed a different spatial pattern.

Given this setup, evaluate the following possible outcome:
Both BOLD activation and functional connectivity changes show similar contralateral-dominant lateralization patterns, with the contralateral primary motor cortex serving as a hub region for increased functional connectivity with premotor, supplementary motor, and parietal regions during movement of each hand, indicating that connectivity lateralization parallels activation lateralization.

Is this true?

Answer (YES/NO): NO